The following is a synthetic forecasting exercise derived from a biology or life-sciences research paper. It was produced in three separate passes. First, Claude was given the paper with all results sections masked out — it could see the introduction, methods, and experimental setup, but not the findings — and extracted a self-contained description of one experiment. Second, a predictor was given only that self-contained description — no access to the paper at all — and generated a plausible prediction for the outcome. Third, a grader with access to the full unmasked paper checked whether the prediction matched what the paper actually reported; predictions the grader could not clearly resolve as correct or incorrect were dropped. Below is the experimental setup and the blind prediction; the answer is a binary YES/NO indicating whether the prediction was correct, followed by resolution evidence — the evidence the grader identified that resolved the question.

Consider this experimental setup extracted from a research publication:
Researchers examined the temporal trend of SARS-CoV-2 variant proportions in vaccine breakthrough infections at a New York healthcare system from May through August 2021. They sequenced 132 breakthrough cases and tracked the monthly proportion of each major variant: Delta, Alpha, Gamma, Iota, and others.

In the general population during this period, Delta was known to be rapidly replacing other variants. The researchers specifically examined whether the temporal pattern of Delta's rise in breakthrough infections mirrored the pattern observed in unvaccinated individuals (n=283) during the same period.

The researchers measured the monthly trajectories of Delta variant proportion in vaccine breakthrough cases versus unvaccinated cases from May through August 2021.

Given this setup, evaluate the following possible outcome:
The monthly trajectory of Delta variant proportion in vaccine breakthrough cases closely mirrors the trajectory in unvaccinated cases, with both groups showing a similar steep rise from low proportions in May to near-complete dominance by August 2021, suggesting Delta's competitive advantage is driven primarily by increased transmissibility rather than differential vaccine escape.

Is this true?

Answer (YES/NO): YES